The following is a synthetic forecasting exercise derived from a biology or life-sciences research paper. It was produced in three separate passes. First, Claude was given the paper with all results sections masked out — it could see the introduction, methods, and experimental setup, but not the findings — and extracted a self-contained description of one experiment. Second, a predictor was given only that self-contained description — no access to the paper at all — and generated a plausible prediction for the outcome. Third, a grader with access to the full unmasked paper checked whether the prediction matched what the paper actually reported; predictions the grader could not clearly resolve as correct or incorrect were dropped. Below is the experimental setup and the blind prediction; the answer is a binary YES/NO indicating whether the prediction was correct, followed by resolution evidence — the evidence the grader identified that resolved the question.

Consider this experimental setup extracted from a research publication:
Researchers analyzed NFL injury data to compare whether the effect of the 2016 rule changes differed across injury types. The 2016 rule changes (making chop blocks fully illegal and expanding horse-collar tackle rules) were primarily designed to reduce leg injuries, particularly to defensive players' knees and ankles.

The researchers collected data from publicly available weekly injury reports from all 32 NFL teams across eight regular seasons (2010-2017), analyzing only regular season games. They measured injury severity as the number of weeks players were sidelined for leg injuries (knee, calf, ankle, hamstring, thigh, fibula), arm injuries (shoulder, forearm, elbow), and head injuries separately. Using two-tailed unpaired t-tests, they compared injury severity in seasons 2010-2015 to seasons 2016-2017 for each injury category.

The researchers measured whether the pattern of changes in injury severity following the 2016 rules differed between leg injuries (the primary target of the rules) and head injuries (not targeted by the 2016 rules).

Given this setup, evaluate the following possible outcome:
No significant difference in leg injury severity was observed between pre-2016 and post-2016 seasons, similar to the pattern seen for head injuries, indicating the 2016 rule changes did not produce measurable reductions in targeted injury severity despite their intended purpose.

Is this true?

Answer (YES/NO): NO